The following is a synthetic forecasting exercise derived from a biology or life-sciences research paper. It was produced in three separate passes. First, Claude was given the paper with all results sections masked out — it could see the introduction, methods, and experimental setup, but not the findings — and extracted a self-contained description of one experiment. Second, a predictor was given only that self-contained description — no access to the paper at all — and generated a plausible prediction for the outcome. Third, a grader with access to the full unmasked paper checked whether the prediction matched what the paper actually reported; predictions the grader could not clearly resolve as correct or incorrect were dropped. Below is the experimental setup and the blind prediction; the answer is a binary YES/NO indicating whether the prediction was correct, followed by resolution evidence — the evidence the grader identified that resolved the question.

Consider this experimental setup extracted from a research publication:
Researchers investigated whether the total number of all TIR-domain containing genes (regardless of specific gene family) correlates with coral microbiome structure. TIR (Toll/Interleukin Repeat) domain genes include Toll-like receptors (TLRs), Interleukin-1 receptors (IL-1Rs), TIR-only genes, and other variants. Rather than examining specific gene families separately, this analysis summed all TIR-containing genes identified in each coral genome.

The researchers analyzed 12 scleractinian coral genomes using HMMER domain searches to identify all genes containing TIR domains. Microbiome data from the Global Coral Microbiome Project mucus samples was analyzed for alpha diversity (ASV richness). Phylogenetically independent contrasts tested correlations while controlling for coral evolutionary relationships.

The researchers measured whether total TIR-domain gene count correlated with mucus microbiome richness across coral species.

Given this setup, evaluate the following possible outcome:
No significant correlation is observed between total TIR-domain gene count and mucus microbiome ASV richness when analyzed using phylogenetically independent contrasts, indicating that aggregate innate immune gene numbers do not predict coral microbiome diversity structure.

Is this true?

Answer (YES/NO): NO